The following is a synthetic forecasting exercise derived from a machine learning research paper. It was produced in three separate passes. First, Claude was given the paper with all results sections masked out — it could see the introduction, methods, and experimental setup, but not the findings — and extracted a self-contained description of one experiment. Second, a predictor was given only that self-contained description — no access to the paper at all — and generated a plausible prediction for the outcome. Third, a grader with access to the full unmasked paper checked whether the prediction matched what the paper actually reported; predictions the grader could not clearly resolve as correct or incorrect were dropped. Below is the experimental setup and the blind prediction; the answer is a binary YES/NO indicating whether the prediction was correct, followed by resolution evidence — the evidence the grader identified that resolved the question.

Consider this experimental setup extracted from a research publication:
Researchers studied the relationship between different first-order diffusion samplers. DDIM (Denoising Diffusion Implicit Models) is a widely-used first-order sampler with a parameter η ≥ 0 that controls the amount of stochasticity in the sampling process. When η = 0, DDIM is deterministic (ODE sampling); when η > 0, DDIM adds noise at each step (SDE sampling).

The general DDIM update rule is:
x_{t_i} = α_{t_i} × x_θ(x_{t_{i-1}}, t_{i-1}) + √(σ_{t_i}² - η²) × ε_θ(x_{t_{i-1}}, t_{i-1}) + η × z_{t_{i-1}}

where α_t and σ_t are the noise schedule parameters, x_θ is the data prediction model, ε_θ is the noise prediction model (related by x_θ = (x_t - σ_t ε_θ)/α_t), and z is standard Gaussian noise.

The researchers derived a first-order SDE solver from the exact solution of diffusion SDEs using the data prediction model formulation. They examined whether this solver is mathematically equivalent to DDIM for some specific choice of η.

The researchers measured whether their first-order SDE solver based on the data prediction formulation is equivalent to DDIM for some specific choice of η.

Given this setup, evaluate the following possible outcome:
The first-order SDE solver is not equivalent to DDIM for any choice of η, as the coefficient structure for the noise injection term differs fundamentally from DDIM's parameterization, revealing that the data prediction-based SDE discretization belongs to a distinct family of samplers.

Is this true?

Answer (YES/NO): NO